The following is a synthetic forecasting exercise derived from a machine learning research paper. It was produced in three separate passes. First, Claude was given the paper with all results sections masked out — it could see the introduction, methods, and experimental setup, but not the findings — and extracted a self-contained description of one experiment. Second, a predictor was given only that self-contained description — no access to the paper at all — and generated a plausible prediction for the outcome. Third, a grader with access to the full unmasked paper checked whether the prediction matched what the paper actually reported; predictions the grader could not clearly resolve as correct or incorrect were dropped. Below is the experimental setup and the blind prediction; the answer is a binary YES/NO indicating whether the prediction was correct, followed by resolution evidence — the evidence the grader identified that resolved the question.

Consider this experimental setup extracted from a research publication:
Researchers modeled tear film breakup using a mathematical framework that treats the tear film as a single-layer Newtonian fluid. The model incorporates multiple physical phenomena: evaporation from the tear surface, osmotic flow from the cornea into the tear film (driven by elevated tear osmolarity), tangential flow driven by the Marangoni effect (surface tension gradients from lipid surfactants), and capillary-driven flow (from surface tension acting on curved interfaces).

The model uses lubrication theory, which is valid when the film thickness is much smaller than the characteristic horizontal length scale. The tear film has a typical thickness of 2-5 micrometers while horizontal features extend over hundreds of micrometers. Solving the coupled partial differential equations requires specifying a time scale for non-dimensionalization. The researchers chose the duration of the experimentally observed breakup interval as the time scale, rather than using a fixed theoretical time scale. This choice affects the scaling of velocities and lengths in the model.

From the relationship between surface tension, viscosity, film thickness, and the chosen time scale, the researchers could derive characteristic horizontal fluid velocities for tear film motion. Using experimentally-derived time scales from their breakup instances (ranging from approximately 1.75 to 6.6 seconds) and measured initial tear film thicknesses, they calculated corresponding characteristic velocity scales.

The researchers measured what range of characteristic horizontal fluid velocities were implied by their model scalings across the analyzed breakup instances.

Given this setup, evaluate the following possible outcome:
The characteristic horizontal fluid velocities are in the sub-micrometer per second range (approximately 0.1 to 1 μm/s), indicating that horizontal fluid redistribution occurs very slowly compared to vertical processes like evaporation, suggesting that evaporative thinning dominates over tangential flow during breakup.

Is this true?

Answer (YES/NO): NO